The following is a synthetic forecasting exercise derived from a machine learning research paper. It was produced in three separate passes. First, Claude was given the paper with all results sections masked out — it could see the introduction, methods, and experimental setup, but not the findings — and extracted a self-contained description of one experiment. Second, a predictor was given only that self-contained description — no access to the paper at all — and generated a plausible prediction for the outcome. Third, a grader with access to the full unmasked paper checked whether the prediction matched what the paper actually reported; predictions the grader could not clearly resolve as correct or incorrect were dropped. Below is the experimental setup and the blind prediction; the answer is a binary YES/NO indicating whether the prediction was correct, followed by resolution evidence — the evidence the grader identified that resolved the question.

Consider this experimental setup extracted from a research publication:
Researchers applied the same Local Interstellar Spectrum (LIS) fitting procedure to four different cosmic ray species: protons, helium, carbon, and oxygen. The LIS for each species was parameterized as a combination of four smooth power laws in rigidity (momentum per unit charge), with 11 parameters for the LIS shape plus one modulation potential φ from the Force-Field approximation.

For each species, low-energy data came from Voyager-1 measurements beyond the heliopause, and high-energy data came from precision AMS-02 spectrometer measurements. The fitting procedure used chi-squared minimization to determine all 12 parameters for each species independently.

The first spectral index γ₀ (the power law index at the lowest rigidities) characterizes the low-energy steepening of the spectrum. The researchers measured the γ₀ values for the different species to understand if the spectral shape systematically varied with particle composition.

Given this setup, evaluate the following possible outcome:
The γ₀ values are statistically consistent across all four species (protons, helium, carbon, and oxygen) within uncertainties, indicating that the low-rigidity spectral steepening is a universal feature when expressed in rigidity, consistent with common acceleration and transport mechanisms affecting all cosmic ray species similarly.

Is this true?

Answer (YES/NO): NO